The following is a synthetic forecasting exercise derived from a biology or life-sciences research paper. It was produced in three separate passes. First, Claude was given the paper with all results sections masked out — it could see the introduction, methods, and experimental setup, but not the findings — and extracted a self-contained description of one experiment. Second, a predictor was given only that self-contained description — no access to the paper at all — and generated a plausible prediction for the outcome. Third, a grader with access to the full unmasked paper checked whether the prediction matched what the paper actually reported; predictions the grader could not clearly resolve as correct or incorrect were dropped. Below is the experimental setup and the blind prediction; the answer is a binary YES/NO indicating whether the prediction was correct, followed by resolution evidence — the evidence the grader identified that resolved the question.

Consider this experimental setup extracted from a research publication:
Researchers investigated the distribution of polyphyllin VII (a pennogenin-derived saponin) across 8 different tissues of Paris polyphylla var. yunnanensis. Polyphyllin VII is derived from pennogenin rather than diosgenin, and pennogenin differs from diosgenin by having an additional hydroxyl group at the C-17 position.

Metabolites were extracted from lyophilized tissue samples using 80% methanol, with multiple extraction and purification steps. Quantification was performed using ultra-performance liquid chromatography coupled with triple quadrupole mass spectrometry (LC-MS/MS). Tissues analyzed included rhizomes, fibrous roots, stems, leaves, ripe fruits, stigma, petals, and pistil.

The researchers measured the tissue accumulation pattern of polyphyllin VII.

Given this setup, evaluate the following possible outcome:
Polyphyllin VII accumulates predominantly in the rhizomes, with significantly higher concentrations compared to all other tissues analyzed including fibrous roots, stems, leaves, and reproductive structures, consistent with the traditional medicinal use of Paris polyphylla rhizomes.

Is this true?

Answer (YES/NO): NO